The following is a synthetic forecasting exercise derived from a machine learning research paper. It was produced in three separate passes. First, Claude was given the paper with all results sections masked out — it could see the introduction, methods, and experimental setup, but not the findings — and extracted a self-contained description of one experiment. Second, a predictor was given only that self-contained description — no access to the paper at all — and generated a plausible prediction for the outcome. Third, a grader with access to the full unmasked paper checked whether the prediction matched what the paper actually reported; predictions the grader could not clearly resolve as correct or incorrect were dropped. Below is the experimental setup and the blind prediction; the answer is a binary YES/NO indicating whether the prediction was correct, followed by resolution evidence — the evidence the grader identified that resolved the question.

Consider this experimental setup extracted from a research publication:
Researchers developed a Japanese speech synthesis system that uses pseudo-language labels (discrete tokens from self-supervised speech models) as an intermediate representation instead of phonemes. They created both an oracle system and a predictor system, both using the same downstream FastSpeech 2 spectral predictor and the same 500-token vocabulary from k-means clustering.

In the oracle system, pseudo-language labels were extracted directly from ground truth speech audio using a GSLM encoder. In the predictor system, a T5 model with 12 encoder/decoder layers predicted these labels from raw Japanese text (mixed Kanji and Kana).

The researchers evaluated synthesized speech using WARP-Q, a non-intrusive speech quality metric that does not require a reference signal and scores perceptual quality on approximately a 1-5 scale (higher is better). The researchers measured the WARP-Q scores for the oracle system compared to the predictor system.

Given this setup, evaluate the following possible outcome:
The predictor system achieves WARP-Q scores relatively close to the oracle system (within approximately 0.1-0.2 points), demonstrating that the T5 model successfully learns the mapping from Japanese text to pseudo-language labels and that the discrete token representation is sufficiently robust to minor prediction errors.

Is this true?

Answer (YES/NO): YES